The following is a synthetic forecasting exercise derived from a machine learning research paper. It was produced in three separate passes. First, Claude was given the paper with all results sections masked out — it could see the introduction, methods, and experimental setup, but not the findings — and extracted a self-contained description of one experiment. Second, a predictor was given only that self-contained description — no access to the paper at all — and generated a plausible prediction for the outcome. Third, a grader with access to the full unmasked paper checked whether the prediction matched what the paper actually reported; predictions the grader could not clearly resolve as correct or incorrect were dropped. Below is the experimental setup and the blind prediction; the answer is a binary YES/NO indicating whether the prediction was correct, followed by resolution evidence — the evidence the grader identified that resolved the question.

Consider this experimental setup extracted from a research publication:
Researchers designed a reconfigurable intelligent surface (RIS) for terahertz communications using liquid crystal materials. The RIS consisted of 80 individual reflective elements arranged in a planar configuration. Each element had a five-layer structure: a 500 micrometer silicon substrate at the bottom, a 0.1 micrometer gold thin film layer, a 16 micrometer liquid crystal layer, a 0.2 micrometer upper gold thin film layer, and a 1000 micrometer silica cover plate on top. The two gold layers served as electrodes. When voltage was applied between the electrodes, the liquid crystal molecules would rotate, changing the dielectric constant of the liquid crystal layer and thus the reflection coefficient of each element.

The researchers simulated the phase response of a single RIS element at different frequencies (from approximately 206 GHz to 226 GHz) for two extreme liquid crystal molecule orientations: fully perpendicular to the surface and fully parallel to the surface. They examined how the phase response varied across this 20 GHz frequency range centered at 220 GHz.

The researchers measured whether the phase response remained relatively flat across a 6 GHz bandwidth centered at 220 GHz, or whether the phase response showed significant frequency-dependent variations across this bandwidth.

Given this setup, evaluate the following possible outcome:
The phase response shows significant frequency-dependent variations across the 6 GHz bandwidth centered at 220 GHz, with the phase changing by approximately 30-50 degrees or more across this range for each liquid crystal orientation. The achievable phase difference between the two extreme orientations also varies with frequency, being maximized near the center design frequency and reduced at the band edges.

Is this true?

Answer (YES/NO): NO